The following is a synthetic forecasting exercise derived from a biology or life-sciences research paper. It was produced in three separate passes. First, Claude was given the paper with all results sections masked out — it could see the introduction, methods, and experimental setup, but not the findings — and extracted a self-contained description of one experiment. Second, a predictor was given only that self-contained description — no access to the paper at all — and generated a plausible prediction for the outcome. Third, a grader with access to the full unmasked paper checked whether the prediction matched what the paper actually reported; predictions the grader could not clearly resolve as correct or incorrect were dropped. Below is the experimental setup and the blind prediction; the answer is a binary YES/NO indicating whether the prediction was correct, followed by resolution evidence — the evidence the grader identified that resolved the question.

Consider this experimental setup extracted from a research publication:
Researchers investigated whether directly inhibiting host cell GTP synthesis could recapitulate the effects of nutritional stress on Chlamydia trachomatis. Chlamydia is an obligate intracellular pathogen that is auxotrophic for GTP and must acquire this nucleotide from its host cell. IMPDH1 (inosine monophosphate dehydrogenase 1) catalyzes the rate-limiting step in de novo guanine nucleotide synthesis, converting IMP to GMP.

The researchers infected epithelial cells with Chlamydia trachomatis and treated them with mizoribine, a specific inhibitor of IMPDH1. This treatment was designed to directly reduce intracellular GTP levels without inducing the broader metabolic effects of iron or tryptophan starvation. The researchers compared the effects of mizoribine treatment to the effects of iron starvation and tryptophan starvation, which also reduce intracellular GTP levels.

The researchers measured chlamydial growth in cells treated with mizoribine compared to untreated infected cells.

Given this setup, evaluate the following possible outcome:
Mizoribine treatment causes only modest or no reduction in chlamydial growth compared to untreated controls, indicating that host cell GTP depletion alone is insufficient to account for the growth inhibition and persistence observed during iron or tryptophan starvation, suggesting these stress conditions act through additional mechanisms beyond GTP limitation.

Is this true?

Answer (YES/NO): NO